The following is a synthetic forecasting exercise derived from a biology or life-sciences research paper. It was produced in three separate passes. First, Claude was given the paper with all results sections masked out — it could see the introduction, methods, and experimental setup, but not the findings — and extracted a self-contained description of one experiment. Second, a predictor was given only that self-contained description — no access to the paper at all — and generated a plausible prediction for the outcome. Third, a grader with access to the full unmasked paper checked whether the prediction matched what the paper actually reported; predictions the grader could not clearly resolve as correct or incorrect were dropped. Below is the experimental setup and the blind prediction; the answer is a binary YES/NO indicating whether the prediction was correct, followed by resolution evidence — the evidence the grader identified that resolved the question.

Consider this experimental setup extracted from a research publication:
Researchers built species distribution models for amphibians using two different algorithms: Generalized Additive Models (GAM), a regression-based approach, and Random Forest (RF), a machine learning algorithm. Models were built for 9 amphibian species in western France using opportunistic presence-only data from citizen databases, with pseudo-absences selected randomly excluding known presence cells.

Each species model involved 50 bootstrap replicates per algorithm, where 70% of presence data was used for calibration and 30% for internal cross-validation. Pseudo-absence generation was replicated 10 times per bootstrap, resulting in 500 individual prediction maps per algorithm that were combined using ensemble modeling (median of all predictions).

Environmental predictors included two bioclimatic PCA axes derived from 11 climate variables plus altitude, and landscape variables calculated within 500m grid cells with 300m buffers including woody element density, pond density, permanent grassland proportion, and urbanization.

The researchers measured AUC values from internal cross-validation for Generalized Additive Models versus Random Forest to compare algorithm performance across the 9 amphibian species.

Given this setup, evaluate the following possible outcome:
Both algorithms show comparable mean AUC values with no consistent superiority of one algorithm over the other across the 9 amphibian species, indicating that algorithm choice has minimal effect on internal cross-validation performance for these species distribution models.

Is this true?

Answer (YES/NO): YES